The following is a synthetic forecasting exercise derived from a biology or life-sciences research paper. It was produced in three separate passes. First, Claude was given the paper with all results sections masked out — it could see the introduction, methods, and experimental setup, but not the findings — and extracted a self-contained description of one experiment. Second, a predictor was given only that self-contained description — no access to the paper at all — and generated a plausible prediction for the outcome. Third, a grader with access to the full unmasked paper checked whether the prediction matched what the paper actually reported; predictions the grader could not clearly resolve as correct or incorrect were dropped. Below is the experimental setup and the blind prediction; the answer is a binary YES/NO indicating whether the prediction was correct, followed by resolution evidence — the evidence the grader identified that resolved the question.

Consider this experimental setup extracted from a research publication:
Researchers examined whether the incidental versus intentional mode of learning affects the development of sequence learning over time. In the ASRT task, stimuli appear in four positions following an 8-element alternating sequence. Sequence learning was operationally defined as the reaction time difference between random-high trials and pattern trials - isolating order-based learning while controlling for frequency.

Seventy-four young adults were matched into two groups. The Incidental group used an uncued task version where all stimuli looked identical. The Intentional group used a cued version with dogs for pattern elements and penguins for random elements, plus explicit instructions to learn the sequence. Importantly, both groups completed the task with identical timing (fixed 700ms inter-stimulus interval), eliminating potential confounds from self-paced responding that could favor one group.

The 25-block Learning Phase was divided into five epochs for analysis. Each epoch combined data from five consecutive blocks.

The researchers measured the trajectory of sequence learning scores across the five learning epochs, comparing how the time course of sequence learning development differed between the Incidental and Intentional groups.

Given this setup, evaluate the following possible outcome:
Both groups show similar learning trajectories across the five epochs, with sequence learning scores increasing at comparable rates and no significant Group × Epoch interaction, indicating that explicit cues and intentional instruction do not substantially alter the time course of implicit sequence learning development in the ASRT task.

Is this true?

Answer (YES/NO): NO